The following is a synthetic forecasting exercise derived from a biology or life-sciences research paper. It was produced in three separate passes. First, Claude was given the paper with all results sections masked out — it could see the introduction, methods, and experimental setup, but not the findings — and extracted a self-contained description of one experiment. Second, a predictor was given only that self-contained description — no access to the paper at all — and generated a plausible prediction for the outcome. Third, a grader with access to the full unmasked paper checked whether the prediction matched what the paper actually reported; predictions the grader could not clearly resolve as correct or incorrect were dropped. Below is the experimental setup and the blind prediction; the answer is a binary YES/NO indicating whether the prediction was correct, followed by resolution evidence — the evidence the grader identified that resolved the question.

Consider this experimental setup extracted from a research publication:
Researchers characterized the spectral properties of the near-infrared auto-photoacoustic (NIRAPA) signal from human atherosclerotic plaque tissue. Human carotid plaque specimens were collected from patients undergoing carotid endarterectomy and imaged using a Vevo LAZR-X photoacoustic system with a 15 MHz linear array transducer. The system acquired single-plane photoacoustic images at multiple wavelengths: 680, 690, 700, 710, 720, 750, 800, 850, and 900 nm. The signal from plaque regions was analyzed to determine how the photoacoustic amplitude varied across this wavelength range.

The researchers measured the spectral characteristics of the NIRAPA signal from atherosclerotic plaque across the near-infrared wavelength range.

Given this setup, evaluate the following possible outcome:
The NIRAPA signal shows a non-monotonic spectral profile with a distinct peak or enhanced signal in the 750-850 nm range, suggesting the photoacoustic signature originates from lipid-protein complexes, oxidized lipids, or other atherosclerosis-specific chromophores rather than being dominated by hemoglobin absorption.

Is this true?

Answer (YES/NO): NO